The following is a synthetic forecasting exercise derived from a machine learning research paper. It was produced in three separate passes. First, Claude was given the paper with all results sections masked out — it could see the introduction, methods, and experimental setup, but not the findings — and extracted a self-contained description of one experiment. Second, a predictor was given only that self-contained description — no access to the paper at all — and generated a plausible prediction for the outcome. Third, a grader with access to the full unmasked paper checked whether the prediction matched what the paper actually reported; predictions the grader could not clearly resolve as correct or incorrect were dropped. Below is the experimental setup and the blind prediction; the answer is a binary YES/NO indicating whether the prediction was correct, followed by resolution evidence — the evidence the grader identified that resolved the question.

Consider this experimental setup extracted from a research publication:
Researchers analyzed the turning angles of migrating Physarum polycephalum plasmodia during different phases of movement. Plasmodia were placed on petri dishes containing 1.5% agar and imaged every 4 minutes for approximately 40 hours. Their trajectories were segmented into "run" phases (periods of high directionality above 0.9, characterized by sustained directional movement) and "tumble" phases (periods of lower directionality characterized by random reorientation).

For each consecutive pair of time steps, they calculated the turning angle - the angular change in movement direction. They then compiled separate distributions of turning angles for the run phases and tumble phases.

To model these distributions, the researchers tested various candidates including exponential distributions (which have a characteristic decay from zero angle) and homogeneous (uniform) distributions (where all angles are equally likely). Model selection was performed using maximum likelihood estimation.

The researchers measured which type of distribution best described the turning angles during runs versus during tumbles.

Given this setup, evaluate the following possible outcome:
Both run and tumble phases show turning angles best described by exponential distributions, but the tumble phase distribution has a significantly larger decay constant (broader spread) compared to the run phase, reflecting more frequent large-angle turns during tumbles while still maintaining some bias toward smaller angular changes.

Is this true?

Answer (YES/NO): NO